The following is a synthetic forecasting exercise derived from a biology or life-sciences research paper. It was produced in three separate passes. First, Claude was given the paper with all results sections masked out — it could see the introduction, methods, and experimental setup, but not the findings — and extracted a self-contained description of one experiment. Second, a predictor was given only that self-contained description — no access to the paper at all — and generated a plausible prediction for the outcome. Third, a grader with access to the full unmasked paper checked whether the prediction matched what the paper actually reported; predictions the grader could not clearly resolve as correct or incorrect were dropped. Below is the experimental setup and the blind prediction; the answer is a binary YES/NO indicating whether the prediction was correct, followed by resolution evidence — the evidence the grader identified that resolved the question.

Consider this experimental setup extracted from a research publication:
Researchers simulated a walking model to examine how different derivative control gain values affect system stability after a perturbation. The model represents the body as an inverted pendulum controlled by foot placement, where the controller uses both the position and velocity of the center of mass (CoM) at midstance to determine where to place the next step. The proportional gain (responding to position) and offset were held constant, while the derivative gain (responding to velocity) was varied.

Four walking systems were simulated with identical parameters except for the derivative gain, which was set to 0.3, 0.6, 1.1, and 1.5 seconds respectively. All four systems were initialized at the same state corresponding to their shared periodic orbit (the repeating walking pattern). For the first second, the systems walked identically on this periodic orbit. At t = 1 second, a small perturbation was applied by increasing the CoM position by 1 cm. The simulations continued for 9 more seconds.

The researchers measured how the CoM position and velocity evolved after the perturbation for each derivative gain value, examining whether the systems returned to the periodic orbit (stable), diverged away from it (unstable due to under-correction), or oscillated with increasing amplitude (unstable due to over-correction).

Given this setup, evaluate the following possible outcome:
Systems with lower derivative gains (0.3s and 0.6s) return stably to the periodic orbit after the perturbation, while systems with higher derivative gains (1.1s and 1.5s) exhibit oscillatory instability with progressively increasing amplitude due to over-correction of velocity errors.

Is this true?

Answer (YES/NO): NO